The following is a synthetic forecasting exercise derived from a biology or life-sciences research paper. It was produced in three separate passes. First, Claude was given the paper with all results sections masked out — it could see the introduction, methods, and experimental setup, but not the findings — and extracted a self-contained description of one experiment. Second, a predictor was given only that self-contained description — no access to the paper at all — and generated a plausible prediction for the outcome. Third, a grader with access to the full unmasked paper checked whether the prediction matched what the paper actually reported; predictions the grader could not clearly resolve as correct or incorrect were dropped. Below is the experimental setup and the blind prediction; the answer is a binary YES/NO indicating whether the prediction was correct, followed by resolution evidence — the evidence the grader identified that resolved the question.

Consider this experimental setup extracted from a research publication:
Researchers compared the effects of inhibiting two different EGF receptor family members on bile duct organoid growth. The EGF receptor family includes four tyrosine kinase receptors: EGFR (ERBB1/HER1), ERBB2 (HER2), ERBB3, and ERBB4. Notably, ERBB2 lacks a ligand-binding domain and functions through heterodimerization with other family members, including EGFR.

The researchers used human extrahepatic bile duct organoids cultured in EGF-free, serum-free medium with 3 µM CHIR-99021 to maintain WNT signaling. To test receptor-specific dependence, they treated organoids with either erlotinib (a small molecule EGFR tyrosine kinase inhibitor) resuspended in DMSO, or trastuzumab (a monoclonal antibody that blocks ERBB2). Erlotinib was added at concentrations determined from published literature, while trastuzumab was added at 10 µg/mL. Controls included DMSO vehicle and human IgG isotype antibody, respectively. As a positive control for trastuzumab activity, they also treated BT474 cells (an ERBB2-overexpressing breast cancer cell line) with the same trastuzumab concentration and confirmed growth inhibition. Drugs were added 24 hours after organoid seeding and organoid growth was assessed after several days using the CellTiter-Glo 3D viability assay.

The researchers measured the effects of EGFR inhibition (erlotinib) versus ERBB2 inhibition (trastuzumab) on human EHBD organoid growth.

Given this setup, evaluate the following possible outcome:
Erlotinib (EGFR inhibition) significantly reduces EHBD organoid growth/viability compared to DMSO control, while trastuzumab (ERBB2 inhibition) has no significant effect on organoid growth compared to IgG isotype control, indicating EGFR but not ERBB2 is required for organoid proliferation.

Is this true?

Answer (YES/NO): YES